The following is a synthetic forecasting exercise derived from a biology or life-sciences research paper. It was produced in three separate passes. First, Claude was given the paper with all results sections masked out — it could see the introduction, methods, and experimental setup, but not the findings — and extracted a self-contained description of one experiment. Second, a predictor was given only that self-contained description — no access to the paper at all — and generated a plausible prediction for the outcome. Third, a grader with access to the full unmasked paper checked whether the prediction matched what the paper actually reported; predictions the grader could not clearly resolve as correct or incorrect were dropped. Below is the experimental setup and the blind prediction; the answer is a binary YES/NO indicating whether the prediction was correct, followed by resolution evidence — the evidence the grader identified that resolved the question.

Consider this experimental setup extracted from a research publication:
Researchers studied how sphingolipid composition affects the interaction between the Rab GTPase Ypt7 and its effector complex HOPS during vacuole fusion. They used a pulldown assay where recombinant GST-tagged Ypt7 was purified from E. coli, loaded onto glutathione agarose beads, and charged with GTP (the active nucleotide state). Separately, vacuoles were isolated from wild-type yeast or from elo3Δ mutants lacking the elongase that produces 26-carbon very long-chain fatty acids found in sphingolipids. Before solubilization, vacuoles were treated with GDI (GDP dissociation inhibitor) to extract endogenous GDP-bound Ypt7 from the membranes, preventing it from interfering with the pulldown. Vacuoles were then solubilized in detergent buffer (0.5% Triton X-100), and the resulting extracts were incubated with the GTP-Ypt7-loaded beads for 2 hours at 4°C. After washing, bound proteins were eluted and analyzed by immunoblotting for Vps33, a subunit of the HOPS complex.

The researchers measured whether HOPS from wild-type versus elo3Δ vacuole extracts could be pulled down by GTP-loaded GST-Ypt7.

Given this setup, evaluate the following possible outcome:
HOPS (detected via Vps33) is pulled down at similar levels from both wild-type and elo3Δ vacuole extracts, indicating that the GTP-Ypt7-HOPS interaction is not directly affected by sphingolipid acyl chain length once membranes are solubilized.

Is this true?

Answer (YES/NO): NO